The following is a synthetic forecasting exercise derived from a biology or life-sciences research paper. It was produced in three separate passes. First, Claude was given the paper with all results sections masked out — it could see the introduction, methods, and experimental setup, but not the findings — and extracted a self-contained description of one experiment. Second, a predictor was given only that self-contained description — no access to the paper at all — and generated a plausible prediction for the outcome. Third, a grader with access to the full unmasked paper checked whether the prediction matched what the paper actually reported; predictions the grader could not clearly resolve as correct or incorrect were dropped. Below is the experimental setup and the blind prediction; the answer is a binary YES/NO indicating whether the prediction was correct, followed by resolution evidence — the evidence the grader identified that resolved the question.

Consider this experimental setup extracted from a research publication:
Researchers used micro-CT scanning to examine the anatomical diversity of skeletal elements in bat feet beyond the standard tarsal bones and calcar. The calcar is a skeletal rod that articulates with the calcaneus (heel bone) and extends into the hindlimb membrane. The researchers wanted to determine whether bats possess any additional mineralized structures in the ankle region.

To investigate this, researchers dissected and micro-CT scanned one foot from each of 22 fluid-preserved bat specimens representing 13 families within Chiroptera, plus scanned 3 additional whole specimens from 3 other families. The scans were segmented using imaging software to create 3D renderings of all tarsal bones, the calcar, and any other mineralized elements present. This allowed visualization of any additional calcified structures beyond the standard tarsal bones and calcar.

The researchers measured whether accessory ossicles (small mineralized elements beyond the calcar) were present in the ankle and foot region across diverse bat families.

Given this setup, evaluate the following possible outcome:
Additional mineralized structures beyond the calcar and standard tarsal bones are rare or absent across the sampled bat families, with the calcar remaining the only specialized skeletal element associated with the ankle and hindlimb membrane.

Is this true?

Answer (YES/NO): NO